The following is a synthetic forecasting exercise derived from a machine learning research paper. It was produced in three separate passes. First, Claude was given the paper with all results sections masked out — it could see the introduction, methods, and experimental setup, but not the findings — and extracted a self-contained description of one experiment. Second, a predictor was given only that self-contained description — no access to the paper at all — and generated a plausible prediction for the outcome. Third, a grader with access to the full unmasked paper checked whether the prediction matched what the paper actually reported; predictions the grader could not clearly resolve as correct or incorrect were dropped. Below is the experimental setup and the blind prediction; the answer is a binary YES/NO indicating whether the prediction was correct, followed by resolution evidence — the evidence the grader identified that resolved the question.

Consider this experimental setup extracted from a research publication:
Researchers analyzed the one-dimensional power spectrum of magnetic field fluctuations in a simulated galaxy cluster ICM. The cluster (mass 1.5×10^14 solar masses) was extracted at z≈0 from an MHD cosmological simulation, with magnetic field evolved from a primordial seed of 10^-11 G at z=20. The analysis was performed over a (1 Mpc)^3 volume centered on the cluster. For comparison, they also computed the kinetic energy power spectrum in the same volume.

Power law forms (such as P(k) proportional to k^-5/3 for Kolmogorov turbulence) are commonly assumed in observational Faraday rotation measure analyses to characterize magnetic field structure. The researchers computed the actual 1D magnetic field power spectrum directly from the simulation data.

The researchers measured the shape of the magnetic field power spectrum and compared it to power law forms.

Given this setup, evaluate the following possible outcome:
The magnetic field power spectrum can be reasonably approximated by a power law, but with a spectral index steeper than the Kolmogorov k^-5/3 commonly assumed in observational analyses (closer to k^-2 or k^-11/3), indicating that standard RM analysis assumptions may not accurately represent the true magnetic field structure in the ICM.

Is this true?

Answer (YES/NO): NO